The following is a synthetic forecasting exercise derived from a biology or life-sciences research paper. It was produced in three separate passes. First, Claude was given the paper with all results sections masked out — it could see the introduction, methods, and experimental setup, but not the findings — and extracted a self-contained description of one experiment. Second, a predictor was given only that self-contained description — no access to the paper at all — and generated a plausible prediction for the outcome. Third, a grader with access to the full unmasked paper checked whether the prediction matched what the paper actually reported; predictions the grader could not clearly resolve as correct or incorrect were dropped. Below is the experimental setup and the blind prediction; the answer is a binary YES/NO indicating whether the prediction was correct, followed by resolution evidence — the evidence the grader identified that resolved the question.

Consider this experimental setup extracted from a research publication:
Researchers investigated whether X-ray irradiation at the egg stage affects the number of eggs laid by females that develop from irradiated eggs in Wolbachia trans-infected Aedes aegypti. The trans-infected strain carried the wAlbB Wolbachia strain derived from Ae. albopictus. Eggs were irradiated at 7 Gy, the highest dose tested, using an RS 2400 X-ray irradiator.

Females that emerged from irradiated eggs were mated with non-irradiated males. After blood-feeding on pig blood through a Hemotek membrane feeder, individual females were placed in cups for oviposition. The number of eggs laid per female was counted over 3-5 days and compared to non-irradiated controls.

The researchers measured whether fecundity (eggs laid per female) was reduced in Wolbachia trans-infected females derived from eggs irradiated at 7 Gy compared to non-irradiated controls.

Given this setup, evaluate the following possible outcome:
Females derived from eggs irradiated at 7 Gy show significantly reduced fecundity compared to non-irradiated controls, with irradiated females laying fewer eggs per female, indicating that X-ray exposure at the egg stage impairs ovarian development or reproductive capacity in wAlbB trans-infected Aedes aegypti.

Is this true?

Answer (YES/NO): YES